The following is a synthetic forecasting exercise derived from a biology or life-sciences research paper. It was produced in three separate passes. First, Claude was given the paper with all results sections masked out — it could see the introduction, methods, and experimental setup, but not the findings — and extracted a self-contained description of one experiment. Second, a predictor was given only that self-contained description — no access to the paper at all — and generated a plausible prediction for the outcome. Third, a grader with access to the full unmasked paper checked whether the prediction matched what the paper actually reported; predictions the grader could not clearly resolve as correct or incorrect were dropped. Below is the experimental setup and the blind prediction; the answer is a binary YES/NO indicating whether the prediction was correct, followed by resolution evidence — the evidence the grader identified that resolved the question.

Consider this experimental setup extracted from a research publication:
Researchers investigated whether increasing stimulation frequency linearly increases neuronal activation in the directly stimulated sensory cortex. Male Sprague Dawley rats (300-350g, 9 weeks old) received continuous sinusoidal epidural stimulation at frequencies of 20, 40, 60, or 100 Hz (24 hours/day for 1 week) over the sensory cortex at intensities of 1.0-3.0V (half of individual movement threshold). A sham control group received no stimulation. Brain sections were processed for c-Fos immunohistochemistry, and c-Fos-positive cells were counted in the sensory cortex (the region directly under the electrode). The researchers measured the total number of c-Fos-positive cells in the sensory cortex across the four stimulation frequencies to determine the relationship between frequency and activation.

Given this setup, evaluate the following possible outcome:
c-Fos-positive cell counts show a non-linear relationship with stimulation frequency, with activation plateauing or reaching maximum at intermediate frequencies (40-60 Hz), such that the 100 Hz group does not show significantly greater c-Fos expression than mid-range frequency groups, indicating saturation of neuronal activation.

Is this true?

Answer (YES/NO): YES